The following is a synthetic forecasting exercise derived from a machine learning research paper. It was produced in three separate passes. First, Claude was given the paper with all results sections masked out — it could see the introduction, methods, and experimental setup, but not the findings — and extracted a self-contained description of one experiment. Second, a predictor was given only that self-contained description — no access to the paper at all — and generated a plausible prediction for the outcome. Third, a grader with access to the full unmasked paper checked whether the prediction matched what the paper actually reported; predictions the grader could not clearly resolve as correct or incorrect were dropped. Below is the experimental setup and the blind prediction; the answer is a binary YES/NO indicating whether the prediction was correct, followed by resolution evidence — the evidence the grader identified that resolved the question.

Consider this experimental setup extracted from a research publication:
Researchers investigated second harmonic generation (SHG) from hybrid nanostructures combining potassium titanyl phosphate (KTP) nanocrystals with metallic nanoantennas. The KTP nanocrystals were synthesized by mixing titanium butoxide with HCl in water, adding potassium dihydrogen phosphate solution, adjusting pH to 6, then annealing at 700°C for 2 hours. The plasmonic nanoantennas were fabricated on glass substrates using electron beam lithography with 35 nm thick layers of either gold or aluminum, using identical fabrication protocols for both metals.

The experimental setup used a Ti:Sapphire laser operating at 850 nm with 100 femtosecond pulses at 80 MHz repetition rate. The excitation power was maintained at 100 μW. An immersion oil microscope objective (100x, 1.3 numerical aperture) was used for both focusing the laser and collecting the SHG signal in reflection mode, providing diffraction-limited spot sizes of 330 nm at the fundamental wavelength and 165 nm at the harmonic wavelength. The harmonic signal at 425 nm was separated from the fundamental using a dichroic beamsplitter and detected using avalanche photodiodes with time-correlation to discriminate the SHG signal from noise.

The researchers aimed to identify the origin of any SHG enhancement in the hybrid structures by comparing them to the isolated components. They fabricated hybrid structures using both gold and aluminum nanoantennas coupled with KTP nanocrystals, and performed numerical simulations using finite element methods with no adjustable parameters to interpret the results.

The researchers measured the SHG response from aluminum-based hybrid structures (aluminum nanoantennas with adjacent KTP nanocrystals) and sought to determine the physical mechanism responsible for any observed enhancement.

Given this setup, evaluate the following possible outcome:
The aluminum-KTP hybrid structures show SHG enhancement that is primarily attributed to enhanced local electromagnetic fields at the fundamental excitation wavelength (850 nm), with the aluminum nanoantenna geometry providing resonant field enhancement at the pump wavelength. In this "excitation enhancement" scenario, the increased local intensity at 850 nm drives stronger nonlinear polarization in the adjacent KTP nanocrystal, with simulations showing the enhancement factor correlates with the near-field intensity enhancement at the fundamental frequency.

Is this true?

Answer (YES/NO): NO